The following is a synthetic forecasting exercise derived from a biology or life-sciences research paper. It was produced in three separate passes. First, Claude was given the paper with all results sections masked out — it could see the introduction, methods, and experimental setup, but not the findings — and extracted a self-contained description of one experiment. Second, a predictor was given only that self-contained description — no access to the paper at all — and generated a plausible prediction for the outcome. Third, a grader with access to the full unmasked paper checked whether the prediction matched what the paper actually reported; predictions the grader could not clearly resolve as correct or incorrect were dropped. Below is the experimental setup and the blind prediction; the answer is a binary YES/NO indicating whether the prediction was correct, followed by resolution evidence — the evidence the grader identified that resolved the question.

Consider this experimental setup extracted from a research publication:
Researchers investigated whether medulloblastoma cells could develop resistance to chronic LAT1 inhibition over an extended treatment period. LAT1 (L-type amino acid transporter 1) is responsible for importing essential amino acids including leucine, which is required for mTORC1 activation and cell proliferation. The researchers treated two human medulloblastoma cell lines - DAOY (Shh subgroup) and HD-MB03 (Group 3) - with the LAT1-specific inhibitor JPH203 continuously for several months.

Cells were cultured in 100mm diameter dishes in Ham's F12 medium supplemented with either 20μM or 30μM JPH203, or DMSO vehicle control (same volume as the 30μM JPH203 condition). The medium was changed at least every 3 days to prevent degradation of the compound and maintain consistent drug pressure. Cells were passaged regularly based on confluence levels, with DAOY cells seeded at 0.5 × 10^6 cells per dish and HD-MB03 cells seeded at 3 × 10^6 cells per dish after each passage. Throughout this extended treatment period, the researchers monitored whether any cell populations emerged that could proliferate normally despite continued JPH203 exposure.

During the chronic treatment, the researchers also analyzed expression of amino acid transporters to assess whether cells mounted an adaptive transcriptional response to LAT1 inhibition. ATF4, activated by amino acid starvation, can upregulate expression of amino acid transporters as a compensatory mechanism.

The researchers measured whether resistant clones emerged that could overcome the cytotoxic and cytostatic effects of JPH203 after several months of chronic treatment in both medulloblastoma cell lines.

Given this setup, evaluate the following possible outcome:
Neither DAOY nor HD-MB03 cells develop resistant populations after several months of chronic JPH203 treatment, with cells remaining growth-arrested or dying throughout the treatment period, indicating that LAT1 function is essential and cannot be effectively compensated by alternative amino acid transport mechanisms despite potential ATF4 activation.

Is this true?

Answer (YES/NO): YES